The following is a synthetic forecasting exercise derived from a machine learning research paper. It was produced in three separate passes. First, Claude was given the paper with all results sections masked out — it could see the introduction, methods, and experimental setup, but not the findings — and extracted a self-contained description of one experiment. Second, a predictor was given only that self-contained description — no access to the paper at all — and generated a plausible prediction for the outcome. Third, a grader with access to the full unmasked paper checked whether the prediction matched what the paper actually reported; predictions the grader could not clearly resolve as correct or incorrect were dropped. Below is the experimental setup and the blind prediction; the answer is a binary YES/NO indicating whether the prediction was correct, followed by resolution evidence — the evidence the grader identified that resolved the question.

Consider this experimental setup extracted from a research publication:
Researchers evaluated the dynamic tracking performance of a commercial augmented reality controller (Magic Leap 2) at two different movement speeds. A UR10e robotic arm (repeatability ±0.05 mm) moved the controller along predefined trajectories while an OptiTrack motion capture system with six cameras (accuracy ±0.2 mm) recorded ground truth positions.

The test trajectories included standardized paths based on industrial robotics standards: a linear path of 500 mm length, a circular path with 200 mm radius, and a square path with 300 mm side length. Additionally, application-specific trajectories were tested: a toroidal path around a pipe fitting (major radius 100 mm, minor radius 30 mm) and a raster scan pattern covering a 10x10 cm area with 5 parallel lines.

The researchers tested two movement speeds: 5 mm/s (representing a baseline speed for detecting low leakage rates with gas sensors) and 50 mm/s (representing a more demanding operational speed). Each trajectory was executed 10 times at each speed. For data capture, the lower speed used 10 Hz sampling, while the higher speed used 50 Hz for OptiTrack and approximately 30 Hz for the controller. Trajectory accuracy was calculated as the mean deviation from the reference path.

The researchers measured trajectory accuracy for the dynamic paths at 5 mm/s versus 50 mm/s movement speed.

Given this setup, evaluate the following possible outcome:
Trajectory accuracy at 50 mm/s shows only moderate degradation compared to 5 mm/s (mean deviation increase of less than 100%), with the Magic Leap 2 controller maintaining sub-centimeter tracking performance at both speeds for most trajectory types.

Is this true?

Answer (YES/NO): NO